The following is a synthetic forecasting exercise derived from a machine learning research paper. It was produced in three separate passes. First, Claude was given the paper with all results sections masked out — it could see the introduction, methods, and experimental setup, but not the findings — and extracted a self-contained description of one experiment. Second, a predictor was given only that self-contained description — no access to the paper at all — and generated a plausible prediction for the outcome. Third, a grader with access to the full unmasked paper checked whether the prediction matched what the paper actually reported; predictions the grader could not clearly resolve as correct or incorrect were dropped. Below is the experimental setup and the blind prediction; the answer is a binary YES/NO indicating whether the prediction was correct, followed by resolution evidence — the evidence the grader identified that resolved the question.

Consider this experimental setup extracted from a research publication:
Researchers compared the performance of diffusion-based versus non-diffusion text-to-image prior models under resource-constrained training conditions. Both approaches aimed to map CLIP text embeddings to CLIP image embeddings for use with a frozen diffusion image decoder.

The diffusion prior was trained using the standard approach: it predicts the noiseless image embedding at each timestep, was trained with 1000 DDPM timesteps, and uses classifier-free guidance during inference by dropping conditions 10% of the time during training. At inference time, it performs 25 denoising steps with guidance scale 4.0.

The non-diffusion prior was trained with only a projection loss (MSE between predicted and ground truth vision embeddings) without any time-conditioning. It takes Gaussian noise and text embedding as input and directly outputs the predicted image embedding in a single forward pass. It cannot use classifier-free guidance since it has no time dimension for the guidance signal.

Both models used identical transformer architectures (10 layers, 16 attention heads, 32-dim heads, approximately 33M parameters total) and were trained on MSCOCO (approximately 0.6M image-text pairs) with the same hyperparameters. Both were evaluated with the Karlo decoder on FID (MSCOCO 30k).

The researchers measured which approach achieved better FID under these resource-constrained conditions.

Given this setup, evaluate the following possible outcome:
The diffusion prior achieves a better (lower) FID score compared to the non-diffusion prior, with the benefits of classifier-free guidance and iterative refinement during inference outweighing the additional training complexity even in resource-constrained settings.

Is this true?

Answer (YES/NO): YES